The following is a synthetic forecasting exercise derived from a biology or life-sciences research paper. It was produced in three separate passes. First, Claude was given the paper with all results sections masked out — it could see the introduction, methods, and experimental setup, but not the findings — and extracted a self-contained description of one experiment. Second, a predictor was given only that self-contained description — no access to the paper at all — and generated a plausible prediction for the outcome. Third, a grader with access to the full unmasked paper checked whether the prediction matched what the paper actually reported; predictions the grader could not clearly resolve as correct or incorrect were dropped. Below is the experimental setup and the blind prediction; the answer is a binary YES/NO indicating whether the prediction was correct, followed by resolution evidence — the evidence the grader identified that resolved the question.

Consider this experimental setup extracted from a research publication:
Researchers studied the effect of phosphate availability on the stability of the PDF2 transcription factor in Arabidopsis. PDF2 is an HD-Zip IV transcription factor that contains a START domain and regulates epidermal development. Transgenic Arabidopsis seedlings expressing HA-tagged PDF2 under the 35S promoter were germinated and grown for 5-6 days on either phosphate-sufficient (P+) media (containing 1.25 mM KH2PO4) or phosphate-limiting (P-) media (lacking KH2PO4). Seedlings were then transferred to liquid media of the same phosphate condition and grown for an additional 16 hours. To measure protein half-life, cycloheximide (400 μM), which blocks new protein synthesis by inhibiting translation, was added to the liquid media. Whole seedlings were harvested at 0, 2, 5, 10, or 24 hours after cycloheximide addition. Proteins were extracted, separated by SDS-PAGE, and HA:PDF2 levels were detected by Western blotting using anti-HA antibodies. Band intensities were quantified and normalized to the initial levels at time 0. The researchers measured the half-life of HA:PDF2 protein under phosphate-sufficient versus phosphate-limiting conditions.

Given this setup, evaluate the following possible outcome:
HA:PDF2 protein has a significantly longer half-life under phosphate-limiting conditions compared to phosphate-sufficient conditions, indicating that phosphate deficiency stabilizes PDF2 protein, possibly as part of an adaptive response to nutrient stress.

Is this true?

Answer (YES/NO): NO